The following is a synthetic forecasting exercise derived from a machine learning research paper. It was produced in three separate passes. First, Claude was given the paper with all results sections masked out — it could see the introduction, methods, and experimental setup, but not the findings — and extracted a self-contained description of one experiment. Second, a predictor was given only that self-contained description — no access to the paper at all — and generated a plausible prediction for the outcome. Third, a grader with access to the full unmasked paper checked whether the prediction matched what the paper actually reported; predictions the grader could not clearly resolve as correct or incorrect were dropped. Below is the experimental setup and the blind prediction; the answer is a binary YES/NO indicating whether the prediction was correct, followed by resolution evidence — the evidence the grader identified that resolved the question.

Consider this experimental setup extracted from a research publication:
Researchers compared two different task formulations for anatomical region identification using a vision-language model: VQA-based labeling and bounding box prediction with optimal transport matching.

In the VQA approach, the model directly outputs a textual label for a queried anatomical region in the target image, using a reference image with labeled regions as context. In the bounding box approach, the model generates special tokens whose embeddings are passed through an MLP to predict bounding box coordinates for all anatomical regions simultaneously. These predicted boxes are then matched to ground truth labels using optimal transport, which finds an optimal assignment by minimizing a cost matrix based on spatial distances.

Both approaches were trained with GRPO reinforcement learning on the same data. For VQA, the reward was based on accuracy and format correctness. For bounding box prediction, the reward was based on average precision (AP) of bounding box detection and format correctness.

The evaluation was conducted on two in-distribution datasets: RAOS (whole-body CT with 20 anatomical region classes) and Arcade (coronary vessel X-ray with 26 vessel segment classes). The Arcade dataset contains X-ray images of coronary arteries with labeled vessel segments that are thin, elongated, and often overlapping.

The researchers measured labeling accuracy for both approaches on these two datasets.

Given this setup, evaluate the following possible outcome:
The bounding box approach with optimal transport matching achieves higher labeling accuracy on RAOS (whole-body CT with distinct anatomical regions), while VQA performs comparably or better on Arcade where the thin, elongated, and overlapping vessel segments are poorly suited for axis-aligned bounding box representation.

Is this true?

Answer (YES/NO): YES